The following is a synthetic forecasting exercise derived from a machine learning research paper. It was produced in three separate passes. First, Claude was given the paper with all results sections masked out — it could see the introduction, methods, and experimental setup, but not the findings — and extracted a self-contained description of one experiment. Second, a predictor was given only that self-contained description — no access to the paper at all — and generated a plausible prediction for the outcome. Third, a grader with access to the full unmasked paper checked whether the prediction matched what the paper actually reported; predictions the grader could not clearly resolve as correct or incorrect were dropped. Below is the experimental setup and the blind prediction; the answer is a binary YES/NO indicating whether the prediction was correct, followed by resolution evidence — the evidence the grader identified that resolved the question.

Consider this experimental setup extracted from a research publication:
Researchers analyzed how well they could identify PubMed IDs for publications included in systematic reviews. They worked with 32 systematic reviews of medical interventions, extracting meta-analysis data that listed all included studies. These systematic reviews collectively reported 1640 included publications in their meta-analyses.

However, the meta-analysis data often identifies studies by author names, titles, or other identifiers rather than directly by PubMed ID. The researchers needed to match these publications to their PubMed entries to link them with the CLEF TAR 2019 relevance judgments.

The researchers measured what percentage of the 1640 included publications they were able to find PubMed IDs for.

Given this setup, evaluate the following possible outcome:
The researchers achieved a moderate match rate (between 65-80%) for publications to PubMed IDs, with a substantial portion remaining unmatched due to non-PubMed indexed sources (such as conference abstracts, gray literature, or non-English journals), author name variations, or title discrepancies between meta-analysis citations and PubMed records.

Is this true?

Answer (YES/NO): YES